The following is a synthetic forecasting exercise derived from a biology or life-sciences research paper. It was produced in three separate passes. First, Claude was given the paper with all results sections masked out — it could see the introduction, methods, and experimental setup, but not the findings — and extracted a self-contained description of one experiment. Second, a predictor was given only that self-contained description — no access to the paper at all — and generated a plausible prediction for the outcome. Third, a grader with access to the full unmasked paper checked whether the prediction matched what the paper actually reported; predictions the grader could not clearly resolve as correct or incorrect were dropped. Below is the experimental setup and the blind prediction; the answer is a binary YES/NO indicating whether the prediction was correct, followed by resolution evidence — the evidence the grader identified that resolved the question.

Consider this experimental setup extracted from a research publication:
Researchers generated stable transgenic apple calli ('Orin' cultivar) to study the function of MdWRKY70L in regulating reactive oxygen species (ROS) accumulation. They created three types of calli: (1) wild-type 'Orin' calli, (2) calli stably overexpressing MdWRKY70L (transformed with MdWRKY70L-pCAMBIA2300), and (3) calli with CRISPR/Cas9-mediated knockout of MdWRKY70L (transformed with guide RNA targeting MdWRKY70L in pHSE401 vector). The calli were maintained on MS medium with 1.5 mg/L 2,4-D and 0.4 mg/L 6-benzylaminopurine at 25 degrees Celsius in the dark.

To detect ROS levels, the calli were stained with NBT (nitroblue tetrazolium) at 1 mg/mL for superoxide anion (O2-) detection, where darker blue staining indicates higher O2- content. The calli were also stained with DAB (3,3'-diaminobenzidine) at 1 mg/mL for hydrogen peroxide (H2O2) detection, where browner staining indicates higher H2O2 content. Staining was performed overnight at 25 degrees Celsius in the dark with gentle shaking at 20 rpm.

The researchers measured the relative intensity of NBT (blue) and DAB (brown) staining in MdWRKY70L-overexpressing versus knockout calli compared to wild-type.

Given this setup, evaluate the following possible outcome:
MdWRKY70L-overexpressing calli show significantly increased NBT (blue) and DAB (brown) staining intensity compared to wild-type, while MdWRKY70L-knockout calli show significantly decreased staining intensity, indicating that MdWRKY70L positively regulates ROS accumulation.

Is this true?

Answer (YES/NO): YES